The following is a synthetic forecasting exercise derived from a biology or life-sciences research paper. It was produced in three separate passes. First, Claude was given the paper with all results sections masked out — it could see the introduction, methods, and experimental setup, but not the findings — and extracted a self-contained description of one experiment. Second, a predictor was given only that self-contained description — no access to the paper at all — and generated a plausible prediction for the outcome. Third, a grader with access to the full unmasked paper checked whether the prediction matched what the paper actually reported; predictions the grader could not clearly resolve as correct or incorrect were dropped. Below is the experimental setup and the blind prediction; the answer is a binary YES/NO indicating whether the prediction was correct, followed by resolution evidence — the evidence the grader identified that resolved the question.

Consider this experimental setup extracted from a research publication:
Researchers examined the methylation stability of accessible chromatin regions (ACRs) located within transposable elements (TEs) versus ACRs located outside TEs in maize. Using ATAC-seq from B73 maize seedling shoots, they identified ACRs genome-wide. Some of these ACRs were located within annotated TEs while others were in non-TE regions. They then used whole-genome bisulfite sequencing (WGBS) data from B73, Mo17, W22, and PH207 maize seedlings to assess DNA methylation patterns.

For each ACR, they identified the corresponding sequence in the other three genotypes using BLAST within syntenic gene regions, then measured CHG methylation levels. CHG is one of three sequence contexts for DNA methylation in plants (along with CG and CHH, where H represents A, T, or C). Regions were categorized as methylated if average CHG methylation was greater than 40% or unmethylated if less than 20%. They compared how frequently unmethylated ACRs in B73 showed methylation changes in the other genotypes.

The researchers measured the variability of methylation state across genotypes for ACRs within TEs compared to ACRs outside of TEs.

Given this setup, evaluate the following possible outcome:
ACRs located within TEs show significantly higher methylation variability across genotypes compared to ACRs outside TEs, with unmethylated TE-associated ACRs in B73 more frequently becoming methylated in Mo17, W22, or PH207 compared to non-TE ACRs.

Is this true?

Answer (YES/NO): YES